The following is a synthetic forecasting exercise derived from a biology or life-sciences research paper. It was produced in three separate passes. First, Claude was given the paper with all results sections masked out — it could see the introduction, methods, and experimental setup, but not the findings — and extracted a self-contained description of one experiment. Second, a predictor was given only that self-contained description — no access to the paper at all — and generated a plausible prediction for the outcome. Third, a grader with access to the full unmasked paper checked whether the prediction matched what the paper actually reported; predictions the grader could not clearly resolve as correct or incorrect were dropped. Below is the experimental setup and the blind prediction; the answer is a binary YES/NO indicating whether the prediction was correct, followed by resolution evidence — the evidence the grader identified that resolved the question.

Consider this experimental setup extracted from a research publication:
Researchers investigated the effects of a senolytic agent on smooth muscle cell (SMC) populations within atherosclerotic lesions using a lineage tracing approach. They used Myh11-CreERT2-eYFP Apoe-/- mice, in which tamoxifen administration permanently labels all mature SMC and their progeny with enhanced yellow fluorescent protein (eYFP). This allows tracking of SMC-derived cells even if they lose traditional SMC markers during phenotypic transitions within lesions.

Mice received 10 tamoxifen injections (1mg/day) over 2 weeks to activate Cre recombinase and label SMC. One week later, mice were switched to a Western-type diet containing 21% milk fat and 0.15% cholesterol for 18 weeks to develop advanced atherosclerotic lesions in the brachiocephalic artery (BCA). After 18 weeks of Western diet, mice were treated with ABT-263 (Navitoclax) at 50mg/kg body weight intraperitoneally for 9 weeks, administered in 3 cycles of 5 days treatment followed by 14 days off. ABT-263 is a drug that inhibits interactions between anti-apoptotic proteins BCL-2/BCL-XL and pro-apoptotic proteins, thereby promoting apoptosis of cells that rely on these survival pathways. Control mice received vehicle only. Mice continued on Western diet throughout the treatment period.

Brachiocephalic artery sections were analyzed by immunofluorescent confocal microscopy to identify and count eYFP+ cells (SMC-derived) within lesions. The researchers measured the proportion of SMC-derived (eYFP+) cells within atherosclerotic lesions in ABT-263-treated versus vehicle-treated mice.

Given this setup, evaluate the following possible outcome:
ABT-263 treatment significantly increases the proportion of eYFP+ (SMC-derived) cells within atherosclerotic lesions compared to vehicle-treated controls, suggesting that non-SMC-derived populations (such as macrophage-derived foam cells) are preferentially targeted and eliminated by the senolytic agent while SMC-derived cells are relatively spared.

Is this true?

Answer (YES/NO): NO